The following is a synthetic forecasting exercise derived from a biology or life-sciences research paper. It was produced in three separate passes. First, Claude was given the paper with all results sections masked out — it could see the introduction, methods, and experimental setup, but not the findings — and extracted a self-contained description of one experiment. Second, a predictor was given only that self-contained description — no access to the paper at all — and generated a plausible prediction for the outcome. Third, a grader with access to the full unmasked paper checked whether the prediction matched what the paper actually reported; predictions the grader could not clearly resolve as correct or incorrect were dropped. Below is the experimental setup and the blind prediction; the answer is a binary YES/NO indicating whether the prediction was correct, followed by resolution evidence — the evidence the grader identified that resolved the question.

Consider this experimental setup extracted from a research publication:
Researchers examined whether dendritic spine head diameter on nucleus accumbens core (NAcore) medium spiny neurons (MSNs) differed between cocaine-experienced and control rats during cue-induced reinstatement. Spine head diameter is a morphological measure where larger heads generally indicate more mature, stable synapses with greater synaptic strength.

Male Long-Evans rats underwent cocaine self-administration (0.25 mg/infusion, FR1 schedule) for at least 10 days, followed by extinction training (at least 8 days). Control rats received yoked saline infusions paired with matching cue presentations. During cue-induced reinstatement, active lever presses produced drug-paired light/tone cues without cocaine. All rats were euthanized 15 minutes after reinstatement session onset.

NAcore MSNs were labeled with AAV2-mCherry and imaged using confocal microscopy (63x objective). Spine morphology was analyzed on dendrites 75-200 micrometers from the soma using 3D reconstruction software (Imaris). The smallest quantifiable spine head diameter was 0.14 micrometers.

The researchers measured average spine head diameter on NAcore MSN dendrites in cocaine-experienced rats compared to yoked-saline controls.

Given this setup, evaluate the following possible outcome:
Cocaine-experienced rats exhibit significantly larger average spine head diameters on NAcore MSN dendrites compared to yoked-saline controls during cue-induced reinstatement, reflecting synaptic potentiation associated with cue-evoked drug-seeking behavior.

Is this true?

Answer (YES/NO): NO